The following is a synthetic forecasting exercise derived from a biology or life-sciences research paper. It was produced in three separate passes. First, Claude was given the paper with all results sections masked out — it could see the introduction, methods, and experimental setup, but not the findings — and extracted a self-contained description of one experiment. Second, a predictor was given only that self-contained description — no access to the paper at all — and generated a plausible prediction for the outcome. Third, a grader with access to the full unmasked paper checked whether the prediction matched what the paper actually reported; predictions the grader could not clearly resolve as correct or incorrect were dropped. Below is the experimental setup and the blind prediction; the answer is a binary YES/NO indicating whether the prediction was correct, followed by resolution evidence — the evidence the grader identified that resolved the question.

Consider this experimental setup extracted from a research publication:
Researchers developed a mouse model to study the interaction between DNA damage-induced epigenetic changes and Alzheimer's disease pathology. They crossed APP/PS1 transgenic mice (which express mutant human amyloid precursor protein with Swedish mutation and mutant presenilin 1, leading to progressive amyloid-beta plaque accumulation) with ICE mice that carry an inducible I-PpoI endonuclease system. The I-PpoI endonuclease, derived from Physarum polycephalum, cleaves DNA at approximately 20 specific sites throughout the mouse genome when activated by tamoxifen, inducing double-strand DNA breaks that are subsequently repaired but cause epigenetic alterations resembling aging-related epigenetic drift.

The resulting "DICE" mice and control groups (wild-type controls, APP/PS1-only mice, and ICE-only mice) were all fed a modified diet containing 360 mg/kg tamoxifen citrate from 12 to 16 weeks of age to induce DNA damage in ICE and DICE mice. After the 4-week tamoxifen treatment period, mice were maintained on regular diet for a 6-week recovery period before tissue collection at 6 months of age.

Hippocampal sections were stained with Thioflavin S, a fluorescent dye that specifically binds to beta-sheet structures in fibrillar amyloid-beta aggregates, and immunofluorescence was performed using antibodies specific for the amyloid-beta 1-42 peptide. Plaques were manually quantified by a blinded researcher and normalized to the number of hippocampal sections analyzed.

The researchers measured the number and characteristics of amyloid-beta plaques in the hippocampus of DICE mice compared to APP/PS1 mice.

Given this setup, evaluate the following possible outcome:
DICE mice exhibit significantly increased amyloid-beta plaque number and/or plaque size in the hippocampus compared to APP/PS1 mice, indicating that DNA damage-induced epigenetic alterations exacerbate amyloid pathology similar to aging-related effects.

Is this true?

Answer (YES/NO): NO